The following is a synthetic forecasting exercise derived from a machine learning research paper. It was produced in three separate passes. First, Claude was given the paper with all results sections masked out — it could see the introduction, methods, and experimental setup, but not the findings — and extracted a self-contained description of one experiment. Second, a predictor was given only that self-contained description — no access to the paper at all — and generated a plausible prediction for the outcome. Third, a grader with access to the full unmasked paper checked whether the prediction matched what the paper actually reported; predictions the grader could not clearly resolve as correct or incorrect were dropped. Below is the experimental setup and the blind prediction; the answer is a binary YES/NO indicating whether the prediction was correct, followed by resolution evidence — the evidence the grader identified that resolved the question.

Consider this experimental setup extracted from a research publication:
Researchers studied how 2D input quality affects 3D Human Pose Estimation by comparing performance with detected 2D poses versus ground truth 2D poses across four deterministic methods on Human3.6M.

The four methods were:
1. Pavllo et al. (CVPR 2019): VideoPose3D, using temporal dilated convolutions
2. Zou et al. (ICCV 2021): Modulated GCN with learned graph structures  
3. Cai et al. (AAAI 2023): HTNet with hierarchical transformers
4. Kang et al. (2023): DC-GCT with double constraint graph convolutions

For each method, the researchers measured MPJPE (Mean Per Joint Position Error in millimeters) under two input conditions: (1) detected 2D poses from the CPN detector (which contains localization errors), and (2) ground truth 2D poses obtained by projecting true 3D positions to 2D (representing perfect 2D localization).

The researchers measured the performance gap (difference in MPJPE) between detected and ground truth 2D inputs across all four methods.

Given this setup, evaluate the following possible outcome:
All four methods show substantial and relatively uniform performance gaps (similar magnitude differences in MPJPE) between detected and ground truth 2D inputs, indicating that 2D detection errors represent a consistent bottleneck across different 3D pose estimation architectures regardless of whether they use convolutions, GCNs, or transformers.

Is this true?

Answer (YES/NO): NO